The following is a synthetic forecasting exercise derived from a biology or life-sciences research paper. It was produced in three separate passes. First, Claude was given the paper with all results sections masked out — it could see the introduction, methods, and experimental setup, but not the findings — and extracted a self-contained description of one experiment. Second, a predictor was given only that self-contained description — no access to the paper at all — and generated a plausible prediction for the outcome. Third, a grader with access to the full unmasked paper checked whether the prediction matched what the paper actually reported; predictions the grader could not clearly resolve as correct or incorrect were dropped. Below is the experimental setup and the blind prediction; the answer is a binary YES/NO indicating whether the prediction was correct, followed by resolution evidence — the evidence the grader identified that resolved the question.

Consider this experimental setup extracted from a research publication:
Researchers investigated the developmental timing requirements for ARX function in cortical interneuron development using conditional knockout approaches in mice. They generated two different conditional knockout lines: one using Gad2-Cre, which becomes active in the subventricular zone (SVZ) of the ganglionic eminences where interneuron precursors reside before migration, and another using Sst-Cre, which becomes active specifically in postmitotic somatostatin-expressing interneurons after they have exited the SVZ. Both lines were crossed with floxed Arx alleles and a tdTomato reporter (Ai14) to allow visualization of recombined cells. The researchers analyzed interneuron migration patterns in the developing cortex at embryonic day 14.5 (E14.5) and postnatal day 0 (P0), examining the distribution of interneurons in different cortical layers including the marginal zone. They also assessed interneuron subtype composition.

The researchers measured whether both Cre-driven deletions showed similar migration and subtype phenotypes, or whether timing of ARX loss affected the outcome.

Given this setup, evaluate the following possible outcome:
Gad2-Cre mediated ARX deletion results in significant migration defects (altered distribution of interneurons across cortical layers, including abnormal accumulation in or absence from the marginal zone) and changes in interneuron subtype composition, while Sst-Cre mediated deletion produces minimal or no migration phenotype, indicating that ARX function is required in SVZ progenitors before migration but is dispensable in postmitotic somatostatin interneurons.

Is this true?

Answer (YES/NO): YES